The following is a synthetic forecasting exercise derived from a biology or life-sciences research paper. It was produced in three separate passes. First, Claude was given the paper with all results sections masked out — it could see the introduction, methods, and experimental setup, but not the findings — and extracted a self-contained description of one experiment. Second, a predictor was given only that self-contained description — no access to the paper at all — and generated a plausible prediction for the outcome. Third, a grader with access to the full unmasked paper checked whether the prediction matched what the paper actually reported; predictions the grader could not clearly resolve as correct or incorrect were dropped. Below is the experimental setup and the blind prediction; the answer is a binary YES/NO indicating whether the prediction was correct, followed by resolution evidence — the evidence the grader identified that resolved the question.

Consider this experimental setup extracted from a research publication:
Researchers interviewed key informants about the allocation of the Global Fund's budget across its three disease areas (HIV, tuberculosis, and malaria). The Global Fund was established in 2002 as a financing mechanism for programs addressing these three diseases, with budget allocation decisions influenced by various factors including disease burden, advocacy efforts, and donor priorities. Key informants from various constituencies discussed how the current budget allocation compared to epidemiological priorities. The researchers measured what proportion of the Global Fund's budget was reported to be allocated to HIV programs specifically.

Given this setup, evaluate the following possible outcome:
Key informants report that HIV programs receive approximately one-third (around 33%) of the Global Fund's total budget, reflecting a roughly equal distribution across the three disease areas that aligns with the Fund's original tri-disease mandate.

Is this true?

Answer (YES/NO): NO